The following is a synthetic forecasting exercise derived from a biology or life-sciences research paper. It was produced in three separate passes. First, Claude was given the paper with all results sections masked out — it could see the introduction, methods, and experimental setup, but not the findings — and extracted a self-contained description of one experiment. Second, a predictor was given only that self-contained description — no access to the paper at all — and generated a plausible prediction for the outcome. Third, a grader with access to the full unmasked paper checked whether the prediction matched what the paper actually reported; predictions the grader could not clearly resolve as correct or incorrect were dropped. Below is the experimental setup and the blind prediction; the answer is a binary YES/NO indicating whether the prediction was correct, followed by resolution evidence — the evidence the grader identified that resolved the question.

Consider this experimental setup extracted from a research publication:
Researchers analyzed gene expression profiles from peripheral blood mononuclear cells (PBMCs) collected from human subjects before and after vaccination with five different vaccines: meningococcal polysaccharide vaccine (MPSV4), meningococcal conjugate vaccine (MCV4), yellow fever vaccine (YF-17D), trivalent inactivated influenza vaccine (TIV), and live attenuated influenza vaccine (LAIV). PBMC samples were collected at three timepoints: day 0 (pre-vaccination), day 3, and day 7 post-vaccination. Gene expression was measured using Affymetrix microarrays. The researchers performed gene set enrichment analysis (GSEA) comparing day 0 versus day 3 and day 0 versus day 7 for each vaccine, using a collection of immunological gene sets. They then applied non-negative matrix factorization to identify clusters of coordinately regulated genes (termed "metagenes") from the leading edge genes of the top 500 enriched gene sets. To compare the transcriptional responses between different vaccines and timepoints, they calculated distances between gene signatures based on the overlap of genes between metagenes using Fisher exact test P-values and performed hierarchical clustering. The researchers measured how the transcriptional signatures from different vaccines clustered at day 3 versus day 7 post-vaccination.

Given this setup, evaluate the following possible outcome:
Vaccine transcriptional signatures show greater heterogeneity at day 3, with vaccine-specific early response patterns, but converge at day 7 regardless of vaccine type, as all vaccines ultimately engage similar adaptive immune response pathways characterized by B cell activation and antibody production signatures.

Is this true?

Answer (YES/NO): NO